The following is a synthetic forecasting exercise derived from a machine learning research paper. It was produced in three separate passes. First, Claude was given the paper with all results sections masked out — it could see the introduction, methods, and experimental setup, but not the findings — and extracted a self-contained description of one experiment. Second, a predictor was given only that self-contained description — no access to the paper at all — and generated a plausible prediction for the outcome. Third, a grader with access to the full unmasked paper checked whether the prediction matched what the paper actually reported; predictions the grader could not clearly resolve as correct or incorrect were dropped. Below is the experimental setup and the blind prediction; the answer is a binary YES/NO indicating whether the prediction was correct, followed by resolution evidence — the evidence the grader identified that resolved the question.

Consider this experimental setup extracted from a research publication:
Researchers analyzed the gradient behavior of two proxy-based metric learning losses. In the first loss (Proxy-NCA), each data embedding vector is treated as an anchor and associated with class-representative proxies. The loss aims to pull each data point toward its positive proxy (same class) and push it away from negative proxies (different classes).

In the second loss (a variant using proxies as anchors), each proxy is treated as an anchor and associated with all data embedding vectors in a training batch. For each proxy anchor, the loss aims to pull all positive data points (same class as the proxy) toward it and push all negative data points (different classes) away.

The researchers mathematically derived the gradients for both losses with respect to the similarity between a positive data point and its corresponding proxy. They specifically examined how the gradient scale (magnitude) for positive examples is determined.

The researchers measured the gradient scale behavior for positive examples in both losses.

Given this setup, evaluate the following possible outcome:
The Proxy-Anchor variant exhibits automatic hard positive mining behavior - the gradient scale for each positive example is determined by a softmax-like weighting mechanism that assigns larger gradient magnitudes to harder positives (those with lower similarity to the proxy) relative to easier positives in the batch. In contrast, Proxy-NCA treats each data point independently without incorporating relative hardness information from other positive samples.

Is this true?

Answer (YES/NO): YES